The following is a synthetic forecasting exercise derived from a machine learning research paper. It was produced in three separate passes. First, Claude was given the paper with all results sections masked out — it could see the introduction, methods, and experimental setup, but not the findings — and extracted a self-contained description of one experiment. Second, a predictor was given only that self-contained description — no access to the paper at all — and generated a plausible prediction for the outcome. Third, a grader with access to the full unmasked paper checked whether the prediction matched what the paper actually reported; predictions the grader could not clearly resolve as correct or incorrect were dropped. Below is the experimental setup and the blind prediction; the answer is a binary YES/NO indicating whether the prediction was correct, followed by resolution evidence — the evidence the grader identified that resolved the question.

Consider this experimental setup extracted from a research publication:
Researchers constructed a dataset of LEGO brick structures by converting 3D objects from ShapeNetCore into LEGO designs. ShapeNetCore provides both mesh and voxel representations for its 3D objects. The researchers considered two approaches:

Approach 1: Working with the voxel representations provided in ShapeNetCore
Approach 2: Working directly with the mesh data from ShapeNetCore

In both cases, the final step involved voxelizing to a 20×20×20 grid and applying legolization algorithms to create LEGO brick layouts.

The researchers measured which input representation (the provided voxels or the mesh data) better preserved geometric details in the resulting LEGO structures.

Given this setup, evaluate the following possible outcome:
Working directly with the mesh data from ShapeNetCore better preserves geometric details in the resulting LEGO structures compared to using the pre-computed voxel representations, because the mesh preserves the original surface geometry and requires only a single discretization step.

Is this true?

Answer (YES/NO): YES